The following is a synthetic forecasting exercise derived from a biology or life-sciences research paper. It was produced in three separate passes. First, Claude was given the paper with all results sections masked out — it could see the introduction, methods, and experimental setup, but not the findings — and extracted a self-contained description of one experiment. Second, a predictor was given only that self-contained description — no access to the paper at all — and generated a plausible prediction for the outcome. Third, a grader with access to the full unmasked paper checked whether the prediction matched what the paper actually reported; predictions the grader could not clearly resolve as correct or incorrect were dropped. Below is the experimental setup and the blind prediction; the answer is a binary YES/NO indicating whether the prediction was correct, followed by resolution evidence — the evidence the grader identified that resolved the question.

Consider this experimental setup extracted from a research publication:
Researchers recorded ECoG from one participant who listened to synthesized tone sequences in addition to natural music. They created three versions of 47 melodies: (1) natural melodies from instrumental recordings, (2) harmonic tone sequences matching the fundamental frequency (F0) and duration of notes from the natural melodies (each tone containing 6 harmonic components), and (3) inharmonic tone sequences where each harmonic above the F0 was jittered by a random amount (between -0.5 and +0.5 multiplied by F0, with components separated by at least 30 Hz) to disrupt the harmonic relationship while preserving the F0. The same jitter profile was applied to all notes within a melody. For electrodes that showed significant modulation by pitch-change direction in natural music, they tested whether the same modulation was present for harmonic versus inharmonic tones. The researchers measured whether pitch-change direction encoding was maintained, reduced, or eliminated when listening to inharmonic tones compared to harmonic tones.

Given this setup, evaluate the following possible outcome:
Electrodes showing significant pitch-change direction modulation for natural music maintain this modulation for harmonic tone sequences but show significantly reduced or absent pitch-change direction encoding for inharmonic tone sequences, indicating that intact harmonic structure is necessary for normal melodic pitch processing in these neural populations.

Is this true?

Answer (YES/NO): YES